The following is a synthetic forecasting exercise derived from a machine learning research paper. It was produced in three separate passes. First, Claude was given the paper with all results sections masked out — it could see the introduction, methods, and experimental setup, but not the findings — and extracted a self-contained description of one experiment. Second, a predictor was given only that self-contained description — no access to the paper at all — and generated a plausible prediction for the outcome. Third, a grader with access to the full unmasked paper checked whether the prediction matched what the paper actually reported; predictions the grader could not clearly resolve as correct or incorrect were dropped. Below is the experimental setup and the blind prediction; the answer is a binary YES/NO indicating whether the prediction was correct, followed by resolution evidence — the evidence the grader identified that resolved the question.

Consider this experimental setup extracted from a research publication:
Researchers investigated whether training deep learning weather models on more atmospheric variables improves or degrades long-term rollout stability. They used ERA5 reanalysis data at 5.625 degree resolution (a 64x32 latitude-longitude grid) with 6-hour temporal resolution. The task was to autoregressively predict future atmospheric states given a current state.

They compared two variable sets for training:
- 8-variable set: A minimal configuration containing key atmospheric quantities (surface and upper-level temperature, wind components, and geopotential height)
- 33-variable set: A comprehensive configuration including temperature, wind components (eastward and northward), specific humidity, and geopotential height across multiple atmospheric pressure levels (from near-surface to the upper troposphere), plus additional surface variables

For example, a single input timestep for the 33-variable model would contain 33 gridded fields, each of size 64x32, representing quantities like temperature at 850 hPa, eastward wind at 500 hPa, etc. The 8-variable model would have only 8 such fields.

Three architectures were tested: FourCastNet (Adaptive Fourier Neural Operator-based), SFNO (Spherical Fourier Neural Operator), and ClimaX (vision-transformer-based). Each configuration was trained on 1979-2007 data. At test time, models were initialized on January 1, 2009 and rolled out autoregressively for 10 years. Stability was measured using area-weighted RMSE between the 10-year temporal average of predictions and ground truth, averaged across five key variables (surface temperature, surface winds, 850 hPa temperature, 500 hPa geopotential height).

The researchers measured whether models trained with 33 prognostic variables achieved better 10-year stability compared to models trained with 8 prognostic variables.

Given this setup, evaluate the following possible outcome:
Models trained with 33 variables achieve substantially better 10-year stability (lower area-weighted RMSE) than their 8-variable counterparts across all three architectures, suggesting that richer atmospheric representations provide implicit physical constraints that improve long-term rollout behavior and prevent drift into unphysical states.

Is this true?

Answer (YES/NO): NO